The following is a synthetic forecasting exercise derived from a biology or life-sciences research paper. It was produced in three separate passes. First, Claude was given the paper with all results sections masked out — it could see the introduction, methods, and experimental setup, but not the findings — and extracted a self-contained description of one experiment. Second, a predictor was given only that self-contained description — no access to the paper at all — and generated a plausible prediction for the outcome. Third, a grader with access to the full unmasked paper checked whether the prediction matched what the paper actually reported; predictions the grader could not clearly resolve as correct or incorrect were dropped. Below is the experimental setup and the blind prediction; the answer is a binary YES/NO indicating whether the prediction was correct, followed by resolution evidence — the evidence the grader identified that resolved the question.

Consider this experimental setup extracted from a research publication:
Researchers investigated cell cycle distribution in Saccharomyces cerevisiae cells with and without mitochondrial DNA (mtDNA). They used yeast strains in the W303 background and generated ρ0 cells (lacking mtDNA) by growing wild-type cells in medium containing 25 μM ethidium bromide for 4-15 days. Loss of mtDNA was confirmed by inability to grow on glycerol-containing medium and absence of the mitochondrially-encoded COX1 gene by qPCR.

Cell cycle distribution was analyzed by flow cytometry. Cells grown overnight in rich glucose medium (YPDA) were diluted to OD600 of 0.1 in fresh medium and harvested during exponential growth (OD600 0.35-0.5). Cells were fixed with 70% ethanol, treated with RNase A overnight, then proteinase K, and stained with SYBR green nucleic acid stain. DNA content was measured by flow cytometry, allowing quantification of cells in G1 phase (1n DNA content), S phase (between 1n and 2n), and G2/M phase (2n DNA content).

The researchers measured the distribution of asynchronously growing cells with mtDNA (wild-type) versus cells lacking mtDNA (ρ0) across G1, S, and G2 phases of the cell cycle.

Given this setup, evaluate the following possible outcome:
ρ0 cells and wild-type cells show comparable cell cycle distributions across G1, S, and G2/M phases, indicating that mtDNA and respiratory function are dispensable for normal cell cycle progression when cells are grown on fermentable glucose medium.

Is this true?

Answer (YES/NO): NO